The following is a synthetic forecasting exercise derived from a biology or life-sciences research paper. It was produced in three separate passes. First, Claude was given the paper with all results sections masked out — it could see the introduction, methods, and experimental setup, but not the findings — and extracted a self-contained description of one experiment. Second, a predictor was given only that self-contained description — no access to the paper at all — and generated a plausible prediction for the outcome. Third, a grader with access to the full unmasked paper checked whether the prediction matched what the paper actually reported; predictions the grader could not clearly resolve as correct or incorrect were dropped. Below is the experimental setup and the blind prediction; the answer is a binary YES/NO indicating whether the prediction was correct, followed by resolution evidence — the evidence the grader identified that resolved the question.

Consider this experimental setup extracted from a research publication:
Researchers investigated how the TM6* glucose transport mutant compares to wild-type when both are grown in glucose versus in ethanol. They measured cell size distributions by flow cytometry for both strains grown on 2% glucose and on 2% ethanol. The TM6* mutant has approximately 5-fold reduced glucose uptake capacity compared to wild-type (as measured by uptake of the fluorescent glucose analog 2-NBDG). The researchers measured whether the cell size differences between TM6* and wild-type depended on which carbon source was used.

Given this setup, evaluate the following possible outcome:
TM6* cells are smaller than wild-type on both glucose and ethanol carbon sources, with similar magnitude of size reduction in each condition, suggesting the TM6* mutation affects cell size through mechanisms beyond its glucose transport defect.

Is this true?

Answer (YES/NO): NO